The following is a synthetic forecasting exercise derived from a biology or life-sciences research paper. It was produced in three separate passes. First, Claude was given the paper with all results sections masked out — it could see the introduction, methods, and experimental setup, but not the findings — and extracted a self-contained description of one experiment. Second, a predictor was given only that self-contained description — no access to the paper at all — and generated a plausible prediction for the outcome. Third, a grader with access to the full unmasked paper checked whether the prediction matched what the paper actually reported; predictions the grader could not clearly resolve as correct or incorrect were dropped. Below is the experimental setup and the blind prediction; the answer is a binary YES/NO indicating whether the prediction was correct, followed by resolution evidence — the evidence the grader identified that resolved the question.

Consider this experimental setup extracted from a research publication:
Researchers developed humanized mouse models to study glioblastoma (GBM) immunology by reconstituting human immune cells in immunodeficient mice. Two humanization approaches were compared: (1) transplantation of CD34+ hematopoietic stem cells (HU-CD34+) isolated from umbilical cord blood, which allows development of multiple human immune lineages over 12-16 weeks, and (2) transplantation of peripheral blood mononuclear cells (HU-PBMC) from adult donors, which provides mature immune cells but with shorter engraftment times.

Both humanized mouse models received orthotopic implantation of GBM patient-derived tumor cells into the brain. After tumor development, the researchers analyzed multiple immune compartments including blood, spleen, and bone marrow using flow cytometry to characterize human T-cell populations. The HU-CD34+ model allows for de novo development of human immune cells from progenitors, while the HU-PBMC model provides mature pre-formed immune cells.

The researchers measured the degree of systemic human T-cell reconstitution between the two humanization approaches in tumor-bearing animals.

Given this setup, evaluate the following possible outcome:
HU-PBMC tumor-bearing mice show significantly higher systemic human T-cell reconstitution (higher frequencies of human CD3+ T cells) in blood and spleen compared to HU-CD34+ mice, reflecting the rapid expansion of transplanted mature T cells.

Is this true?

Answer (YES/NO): NO